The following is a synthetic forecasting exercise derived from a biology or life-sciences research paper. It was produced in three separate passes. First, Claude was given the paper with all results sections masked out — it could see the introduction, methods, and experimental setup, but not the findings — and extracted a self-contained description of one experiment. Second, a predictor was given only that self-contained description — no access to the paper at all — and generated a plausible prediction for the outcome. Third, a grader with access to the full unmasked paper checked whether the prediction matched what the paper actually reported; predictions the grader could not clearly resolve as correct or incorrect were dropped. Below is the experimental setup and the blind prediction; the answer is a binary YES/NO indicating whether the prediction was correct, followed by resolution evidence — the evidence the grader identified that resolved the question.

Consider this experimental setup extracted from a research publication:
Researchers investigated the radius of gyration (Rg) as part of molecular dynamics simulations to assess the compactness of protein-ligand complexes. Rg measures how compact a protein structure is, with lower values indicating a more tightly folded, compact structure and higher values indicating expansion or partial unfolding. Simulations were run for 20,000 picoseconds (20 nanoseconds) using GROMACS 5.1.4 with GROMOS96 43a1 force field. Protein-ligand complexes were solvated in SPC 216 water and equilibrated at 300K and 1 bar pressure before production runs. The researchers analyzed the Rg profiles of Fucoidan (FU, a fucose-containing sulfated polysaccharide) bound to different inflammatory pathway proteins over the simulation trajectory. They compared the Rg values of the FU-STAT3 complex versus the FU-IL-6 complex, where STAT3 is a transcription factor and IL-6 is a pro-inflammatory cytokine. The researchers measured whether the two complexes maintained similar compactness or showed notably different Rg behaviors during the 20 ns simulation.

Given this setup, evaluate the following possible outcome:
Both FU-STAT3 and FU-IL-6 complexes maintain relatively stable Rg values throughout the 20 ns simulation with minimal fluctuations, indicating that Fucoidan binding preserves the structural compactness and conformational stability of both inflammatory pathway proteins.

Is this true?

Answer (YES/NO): NO